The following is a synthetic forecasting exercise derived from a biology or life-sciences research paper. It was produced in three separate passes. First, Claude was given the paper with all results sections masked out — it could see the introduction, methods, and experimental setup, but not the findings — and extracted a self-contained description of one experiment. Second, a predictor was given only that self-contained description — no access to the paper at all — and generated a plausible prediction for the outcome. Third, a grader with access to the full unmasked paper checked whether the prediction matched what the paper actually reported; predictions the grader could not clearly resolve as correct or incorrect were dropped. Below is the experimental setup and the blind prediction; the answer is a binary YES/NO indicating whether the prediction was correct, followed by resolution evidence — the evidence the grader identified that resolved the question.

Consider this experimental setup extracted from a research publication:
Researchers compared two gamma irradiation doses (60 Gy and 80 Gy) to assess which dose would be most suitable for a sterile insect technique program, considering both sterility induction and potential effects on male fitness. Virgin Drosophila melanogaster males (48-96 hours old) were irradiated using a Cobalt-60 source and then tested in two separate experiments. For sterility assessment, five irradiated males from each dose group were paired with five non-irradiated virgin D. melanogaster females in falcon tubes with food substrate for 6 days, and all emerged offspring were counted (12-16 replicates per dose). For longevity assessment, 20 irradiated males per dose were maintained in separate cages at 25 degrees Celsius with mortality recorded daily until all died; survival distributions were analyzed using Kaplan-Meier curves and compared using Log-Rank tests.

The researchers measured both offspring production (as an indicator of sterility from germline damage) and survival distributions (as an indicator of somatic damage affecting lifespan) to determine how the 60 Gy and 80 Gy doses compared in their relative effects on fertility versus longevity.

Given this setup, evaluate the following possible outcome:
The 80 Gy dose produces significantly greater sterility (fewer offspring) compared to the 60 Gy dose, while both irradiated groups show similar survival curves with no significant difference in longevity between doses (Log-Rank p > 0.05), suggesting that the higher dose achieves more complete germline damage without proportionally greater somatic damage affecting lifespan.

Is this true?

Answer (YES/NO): NO